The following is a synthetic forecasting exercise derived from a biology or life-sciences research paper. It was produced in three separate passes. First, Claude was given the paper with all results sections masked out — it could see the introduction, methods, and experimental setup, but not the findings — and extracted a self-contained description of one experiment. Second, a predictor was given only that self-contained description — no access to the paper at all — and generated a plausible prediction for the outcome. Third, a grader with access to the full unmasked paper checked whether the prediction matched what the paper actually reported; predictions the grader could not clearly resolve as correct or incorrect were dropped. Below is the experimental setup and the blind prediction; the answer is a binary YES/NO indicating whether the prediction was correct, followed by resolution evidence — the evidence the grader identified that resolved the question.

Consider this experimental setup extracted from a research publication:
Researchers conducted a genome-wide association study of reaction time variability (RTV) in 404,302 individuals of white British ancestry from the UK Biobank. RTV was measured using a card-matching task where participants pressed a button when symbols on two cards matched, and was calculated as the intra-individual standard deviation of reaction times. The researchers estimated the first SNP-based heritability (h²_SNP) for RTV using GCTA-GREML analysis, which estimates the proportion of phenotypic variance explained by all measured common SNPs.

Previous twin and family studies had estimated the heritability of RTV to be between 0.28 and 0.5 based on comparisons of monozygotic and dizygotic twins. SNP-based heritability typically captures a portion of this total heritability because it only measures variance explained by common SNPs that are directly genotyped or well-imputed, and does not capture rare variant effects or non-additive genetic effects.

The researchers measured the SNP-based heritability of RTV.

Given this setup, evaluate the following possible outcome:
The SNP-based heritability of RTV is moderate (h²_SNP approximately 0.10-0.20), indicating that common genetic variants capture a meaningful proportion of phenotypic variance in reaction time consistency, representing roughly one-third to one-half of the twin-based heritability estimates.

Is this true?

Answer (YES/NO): NO